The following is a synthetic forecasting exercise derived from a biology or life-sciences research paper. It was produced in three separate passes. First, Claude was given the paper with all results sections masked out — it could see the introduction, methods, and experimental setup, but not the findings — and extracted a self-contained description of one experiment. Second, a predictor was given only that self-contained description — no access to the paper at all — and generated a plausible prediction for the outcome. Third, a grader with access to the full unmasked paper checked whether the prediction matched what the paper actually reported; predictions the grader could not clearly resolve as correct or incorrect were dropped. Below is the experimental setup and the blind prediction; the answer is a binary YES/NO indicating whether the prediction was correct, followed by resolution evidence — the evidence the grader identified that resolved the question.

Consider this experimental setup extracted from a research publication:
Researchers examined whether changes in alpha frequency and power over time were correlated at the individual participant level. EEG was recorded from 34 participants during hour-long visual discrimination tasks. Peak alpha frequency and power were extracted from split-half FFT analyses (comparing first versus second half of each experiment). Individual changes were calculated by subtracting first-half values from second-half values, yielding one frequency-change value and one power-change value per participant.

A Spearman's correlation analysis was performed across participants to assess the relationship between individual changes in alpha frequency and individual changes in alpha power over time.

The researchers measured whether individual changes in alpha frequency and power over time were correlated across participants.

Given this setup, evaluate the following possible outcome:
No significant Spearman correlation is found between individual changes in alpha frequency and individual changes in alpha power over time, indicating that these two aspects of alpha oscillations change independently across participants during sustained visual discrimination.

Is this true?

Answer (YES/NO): YES